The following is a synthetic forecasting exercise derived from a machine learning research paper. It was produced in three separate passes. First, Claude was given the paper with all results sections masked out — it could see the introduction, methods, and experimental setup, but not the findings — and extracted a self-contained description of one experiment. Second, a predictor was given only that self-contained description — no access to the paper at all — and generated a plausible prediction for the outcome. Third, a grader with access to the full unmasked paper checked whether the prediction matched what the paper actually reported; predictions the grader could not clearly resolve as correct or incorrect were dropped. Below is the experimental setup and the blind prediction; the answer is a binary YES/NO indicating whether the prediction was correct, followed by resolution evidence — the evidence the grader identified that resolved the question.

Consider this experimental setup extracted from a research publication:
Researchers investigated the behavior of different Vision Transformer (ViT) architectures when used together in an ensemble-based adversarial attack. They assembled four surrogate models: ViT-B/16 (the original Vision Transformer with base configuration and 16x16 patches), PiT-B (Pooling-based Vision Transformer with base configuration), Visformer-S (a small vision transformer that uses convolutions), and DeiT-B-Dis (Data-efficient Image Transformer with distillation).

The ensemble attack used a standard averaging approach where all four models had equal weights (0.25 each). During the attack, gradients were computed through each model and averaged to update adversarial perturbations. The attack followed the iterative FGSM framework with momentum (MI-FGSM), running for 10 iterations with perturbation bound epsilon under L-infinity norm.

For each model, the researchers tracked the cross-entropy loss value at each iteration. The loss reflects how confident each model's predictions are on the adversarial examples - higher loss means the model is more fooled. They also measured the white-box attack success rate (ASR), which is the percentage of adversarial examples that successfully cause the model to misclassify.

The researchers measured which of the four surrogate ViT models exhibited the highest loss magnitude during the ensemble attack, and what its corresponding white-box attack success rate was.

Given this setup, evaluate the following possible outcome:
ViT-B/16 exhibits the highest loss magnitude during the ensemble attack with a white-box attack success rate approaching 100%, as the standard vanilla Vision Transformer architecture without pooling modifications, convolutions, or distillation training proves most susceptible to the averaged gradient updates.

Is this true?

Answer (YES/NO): NO